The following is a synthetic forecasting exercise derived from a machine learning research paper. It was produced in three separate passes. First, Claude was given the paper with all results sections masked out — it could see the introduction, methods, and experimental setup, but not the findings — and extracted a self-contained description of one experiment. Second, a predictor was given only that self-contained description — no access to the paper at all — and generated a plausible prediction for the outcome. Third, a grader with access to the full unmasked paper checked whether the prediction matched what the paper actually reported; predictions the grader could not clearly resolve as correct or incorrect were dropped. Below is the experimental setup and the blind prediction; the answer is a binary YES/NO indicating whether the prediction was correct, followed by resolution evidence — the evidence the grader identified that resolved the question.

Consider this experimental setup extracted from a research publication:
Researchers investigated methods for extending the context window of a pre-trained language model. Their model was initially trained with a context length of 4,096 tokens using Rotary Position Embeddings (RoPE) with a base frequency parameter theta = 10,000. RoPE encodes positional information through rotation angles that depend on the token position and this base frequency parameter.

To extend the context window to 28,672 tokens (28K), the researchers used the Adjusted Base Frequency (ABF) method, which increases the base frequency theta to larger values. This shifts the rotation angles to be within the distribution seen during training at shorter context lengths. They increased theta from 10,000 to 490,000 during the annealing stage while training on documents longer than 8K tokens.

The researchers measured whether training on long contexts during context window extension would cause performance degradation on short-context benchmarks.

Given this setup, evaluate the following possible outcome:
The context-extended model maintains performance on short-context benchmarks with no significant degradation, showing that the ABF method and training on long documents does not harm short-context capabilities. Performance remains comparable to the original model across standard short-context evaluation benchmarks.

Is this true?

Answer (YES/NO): NO